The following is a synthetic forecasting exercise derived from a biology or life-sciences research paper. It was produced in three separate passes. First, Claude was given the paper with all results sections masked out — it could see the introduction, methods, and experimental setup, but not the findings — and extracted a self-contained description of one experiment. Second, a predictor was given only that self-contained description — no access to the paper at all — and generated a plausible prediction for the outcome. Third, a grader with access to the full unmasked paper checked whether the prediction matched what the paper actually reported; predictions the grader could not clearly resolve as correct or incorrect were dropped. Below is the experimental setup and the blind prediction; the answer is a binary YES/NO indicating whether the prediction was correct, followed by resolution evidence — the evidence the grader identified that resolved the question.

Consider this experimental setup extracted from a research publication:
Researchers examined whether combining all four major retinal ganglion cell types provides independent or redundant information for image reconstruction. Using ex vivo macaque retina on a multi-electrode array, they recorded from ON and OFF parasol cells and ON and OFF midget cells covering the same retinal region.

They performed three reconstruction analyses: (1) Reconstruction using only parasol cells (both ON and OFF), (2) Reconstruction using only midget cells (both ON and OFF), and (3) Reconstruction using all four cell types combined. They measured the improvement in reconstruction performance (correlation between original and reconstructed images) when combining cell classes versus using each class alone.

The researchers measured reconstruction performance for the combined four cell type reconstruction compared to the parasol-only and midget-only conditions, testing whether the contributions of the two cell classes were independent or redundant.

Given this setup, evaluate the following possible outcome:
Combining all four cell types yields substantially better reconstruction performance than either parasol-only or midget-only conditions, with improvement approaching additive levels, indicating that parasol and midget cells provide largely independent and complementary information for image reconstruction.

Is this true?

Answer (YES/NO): NO